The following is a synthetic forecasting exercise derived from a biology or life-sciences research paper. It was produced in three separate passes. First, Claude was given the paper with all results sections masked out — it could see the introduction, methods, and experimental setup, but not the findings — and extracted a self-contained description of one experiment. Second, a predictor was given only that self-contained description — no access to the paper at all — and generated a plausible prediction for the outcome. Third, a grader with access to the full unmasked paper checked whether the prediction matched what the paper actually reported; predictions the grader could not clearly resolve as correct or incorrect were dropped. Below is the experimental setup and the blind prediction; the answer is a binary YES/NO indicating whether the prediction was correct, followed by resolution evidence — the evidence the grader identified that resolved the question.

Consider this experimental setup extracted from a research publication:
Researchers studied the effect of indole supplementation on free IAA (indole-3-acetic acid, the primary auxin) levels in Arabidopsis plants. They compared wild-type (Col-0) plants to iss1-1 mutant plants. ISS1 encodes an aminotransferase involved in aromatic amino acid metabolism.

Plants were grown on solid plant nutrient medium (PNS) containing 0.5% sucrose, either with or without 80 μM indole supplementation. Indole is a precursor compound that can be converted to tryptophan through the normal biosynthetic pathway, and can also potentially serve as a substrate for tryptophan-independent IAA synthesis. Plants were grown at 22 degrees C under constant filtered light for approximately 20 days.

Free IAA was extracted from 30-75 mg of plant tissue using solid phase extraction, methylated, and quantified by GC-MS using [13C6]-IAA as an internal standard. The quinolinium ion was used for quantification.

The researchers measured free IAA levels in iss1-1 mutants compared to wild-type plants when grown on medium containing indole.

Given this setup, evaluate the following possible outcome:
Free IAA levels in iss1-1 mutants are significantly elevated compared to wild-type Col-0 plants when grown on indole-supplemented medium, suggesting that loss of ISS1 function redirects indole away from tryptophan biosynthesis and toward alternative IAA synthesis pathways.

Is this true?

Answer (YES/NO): NO